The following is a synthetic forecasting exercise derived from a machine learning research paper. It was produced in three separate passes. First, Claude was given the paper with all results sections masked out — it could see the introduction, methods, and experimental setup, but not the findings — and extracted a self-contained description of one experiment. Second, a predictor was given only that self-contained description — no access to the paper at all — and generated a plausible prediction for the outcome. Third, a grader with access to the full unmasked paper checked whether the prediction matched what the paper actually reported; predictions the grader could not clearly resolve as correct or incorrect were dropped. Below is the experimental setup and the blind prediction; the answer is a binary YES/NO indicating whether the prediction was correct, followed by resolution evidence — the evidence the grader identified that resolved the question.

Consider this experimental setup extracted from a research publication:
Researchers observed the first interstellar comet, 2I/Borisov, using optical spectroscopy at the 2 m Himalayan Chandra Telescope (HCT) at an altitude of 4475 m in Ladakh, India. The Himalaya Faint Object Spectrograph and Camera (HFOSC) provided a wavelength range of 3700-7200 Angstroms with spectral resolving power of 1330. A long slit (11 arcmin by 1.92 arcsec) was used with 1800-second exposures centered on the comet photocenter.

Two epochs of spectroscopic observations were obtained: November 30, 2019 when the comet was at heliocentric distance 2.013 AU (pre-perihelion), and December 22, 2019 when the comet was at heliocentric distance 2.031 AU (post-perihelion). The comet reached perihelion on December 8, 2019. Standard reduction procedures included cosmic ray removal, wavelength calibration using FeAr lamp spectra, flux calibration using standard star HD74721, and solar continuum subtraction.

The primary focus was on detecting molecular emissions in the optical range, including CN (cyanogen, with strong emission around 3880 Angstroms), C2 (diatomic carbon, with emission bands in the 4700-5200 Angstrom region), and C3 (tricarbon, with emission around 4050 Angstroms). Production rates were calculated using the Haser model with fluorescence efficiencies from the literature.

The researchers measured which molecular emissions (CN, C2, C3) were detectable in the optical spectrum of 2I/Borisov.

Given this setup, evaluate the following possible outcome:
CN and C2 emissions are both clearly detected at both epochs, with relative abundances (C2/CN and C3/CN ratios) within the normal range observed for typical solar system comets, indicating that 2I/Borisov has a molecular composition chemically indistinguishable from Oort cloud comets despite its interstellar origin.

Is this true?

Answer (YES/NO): NO